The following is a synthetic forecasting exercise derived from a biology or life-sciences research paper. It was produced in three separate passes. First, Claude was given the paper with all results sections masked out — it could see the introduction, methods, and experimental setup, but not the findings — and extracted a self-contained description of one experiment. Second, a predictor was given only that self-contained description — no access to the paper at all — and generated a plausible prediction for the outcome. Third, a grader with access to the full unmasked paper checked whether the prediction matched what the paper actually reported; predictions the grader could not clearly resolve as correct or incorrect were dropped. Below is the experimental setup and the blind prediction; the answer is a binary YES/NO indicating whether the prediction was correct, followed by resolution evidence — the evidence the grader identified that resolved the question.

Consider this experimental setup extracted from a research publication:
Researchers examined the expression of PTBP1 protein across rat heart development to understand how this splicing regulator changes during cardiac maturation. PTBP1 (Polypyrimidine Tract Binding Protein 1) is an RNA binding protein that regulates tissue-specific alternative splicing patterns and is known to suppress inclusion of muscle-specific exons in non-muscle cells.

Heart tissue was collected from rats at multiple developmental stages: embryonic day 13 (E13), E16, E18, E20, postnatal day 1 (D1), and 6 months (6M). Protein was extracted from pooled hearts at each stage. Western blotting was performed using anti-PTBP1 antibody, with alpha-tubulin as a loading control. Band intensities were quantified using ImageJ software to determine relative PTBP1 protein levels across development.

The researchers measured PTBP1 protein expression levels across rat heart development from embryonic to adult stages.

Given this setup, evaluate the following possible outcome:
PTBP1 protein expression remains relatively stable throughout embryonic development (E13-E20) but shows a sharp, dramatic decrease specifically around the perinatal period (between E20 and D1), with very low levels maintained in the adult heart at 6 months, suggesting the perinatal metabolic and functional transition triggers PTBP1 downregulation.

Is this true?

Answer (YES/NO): NO